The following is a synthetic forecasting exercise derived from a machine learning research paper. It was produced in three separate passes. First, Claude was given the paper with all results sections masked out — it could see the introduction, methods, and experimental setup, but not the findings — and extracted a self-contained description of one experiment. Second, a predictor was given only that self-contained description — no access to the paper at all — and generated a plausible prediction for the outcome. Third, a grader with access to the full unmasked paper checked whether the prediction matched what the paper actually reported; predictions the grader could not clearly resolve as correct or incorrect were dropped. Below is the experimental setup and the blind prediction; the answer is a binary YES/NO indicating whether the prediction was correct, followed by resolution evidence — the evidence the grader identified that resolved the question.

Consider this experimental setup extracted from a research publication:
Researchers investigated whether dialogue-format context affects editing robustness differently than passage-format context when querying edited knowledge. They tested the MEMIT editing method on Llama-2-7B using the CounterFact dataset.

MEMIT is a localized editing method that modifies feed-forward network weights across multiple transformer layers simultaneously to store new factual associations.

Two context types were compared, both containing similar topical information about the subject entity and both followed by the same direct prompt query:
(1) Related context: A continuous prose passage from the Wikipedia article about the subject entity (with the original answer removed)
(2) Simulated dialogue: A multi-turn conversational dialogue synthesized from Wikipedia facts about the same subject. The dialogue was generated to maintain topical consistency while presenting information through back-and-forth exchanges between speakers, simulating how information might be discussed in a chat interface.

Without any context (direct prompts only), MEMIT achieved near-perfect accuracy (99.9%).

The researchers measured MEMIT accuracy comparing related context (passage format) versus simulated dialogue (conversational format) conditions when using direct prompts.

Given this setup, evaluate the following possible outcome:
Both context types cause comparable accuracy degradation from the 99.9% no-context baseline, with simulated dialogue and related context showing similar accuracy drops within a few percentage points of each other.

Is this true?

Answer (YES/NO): YES